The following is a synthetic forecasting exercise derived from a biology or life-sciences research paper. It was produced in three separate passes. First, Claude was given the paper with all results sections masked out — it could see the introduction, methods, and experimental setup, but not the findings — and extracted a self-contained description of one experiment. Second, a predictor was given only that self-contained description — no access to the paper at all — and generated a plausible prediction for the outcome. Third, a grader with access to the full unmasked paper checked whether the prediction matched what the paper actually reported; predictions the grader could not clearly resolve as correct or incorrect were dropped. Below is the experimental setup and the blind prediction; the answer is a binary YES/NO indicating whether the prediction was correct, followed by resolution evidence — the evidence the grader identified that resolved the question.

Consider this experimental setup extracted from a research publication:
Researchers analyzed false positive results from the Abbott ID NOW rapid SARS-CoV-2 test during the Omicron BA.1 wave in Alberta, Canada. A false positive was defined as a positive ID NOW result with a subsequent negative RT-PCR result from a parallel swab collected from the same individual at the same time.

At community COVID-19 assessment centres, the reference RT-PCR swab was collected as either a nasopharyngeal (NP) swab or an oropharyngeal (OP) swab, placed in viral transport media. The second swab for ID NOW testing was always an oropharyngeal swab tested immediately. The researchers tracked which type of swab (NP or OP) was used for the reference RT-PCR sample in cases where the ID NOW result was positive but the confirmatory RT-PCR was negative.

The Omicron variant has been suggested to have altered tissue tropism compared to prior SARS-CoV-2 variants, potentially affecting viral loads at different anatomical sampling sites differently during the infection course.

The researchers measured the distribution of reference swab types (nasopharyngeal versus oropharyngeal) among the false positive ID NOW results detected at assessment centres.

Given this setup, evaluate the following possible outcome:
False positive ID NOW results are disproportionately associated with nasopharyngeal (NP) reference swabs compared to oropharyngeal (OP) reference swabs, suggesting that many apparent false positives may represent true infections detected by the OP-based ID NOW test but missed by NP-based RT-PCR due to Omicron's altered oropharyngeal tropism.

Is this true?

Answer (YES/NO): YES